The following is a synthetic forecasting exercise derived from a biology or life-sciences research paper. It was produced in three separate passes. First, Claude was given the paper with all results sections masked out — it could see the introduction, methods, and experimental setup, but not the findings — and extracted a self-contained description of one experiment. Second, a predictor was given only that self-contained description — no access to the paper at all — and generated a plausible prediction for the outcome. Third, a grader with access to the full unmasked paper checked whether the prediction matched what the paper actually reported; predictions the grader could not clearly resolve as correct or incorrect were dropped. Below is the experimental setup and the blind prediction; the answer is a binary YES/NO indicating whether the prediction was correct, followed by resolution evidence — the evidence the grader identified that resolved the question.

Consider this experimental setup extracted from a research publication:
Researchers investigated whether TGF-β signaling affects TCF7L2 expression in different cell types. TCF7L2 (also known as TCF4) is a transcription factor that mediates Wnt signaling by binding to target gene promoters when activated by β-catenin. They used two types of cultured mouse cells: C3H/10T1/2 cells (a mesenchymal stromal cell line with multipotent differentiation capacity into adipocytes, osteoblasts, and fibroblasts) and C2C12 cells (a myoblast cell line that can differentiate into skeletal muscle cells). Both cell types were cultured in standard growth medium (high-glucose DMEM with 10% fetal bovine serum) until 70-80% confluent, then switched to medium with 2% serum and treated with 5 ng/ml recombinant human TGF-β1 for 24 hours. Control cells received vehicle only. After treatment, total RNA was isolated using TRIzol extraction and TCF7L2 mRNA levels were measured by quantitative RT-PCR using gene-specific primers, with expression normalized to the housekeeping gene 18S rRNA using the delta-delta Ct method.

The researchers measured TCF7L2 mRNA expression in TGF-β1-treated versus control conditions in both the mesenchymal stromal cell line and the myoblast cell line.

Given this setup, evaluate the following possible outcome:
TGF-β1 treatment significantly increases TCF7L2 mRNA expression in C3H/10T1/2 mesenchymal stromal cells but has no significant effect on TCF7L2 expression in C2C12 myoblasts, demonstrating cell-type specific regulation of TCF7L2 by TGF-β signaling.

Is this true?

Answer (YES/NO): NO